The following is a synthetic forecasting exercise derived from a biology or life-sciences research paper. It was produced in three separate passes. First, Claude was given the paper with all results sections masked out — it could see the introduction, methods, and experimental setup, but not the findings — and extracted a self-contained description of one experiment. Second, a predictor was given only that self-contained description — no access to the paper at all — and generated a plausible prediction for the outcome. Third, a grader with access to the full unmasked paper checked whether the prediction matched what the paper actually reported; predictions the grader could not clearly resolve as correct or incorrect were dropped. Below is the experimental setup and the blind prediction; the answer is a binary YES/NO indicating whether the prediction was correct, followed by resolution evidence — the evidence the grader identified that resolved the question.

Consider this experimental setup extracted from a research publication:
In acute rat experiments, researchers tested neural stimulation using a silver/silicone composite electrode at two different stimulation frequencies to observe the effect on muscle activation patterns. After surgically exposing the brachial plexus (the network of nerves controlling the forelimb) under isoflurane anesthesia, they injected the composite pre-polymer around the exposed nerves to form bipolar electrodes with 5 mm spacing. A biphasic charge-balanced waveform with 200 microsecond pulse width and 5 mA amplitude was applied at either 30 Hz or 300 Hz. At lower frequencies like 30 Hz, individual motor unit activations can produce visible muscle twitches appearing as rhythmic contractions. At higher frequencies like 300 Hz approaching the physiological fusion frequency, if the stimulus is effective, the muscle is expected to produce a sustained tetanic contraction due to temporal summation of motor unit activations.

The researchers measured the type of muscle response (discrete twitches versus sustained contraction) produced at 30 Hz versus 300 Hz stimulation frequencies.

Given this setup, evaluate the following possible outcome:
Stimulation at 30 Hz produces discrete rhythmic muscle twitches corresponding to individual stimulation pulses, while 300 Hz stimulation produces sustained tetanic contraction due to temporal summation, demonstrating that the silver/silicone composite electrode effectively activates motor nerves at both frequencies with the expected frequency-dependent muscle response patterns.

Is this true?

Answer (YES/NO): NO